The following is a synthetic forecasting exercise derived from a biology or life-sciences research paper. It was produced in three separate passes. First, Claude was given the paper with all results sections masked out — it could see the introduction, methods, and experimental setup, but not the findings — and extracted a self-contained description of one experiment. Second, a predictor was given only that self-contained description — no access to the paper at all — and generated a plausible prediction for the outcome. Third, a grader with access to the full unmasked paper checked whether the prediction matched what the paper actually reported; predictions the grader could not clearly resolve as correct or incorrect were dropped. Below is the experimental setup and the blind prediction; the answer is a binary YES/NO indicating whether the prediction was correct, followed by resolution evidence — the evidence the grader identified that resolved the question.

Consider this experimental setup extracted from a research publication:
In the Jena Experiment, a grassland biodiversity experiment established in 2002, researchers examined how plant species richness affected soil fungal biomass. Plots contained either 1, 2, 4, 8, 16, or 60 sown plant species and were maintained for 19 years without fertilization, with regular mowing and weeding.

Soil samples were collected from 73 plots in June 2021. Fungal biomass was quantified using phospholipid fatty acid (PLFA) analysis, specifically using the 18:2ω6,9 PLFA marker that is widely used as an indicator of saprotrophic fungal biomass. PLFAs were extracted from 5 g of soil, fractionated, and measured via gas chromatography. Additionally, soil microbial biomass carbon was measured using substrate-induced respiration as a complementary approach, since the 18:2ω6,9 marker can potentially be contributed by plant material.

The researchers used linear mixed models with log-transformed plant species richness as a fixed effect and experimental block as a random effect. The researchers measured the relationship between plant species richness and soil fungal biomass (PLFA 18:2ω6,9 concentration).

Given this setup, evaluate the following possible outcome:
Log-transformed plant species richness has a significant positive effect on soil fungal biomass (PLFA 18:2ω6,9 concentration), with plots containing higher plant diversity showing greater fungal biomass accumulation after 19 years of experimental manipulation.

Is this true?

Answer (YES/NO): YES